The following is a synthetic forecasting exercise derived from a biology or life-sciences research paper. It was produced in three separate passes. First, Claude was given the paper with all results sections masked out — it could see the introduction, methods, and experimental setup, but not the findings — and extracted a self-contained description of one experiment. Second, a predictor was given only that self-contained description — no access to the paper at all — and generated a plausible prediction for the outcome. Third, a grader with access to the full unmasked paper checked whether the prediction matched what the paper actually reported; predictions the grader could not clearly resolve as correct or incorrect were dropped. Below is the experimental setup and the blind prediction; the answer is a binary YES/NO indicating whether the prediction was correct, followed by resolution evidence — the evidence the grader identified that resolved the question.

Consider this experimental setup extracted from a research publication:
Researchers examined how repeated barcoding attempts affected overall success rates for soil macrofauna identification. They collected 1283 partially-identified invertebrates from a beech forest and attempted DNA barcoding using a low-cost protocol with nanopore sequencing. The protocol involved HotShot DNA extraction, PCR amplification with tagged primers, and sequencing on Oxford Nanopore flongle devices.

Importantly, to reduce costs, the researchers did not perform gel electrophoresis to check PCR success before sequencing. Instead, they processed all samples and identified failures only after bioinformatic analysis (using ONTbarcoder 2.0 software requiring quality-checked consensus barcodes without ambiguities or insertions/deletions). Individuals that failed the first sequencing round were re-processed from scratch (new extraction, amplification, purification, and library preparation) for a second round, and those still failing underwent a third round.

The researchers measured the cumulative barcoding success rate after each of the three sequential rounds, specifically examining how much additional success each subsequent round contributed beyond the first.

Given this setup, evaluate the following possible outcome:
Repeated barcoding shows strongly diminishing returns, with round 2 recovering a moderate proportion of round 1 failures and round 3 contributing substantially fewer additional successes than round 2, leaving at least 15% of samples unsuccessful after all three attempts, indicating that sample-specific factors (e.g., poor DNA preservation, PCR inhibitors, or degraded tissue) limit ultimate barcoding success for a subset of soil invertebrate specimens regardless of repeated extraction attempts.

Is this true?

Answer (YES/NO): NO